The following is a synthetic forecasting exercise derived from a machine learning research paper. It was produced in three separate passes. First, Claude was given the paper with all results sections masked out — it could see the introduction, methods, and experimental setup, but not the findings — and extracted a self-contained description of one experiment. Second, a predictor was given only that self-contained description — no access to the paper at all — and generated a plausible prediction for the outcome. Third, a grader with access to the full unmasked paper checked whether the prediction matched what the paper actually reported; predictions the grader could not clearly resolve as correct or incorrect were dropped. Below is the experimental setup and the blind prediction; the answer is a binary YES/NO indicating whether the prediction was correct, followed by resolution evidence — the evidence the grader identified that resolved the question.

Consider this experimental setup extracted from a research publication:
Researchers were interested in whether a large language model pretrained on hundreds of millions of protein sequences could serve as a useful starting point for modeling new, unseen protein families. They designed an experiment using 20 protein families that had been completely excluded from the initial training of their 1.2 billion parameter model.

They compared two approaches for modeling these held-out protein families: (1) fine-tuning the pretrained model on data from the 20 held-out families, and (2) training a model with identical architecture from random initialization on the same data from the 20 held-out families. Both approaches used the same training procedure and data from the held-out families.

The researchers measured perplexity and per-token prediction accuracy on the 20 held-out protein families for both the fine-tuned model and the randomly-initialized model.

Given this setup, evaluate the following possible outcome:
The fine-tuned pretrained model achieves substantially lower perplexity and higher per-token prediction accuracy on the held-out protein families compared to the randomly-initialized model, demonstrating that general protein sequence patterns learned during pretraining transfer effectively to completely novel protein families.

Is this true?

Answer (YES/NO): YES